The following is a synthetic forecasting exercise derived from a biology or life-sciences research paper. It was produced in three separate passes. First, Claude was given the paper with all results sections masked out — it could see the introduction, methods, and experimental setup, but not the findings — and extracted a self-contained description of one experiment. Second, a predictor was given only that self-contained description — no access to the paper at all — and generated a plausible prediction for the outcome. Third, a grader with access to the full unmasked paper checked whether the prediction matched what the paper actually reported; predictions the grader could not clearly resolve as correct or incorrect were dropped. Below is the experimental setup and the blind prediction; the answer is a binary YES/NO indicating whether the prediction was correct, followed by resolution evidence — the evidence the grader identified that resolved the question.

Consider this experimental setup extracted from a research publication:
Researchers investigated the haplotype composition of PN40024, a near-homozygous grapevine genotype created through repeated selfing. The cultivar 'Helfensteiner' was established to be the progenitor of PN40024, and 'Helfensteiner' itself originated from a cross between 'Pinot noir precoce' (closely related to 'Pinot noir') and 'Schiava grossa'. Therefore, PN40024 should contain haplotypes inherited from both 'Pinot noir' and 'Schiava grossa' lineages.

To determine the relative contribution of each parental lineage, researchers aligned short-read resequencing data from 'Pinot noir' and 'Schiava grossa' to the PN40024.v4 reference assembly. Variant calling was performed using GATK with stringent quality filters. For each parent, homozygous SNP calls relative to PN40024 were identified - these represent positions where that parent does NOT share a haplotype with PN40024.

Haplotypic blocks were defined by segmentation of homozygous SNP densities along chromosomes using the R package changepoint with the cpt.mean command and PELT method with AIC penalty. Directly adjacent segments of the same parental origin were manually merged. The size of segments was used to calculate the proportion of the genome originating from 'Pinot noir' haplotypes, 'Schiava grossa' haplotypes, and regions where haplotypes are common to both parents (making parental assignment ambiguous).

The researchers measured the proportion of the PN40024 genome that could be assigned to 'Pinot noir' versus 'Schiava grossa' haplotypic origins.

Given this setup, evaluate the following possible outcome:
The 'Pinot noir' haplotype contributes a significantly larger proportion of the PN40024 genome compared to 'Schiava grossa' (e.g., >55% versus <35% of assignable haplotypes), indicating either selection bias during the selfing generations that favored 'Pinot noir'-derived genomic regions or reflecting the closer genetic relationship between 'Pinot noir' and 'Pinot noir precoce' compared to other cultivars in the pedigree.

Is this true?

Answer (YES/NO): NO